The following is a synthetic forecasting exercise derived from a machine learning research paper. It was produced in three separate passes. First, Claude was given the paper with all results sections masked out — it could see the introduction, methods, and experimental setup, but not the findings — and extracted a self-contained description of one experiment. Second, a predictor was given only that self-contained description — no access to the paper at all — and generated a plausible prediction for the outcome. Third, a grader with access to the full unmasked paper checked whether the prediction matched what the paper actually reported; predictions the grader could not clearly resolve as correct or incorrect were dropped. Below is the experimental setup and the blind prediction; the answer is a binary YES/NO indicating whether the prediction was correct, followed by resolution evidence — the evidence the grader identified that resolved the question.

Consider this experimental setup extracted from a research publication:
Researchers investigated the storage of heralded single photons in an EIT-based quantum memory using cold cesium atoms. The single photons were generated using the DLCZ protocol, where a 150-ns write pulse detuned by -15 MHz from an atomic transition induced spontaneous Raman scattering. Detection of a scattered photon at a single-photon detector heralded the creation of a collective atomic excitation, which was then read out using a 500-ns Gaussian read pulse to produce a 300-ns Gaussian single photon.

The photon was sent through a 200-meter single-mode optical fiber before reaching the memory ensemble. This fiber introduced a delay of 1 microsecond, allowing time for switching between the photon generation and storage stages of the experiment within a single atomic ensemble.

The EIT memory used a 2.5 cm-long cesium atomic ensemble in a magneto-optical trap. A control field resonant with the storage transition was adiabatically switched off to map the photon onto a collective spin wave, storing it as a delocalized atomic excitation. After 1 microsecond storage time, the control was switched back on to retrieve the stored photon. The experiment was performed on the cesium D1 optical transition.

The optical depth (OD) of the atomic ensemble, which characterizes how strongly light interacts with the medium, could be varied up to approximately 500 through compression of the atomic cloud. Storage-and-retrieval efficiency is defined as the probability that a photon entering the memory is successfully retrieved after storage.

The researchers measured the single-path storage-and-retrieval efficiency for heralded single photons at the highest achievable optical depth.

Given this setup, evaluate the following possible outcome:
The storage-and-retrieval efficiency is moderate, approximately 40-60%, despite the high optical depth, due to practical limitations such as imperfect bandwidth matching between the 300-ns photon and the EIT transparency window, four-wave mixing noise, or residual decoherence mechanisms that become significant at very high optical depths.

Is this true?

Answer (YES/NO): NO